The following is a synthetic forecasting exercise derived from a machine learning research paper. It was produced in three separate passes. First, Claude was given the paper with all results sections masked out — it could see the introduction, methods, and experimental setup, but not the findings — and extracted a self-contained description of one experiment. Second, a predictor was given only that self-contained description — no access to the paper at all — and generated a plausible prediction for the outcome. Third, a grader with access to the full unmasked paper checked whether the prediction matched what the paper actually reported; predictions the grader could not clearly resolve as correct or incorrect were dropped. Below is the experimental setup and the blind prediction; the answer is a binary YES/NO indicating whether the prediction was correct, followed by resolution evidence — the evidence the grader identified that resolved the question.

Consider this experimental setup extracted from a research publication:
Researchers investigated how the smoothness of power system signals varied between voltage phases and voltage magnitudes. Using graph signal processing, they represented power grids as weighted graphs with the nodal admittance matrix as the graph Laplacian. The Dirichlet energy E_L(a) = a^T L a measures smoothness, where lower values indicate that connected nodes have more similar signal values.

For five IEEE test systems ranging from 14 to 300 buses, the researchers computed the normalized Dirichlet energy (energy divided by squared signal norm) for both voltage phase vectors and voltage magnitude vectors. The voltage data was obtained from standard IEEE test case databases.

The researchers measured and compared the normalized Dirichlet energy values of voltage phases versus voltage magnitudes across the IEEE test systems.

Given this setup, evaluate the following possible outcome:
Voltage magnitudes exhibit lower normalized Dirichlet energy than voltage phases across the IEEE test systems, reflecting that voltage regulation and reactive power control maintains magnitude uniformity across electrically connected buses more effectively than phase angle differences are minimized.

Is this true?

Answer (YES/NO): YES